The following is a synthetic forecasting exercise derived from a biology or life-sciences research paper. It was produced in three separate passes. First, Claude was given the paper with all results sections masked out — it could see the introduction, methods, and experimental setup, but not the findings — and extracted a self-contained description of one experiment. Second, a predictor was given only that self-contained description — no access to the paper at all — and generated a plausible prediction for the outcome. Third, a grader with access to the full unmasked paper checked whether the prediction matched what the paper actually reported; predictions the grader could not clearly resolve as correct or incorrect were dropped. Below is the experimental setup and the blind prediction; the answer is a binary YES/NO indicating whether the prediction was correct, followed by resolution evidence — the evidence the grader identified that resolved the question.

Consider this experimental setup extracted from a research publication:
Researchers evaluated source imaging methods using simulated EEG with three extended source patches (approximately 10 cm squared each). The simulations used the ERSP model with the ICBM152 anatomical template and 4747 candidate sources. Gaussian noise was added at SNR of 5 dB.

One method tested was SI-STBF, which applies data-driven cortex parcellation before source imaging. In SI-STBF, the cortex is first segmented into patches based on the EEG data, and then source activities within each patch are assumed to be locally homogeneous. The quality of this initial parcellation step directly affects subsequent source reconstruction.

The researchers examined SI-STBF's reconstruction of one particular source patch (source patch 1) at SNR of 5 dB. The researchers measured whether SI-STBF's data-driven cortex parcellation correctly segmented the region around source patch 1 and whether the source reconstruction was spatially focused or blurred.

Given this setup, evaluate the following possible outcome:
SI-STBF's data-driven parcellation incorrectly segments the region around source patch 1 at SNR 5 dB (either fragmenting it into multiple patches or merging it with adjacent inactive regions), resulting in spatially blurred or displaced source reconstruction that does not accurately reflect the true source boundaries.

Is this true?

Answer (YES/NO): YES